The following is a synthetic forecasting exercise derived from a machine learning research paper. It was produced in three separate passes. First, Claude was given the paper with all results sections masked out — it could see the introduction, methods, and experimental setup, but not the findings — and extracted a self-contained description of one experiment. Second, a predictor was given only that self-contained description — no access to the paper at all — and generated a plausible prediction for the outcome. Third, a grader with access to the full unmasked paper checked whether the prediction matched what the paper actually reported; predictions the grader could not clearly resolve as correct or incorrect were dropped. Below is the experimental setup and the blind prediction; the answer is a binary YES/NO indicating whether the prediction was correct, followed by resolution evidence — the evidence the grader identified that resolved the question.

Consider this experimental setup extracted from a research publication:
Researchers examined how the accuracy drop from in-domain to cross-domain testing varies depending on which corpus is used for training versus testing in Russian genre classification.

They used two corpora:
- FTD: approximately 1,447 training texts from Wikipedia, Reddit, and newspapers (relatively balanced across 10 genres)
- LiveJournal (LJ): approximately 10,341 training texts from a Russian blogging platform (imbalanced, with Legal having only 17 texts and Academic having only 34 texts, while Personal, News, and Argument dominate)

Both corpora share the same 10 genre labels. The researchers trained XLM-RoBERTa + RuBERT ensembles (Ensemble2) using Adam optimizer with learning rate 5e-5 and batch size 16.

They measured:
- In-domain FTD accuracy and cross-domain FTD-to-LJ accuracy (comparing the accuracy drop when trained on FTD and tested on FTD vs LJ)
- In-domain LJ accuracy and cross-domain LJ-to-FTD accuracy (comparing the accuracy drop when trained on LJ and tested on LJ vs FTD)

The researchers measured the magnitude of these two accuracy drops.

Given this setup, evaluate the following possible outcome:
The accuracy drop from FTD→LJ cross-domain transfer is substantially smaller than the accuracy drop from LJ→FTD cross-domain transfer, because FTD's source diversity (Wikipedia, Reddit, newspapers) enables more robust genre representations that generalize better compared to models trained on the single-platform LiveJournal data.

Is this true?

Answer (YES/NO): NO